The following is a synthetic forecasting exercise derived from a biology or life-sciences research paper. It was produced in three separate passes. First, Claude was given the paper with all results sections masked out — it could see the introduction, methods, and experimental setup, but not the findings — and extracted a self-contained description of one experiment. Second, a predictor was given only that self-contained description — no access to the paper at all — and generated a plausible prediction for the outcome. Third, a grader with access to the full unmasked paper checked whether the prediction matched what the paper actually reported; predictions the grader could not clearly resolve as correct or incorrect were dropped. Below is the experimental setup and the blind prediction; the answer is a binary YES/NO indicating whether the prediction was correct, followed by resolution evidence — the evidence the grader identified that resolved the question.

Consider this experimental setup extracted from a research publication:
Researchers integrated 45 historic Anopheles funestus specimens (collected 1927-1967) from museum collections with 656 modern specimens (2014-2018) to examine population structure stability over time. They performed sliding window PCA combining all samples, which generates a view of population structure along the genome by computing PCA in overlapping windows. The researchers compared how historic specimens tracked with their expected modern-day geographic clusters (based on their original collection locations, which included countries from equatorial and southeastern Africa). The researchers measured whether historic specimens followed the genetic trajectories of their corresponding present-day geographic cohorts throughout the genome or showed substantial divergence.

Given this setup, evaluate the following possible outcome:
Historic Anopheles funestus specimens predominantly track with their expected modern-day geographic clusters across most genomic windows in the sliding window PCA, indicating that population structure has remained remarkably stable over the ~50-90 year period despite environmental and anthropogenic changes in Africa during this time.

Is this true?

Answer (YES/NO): YES